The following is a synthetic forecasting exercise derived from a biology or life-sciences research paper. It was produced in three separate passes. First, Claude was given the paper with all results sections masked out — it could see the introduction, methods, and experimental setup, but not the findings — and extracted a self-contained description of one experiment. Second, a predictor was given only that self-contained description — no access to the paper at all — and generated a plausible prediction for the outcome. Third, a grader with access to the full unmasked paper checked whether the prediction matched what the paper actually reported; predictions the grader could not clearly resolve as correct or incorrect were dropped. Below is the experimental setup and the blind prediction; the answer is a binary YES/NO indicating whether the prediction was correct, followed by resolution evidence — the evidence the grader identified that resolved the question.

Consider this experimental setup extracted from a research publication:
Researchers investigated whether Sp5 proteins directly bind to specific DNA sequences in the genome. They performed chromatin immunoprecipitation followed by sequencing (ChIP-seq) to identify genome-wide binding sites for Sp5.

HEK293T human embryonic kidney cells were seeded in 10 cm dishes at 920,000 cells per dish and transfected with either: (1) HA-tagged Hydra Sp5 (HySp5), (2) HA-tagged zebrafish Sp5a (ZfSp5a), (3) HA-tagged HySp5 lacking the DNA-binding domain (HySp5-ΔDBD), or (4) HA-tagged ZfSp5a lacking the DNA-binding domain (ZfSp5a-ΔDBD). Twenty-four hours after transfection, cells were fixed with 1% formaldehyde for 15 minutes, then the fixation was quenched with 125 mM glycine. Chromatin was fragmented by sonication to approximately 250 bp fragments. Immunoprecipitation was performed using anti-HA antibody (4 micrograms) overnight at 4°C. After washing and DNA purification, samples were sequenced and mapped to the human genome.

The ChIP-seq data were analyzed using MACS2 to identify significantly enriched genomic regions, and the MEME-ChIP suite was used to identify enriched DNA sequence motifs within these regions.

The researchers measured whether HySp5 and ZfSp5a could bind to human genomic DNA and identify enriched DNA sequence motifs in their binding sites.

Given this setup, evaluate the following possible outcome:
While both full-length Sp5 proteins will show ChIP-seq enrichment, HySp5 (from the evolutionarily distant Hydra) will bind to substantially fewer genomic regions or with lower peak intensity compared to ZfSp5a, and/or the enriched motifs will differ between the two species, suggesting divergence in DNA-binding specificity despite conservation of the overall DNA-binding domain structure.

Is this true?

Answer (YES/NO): NO